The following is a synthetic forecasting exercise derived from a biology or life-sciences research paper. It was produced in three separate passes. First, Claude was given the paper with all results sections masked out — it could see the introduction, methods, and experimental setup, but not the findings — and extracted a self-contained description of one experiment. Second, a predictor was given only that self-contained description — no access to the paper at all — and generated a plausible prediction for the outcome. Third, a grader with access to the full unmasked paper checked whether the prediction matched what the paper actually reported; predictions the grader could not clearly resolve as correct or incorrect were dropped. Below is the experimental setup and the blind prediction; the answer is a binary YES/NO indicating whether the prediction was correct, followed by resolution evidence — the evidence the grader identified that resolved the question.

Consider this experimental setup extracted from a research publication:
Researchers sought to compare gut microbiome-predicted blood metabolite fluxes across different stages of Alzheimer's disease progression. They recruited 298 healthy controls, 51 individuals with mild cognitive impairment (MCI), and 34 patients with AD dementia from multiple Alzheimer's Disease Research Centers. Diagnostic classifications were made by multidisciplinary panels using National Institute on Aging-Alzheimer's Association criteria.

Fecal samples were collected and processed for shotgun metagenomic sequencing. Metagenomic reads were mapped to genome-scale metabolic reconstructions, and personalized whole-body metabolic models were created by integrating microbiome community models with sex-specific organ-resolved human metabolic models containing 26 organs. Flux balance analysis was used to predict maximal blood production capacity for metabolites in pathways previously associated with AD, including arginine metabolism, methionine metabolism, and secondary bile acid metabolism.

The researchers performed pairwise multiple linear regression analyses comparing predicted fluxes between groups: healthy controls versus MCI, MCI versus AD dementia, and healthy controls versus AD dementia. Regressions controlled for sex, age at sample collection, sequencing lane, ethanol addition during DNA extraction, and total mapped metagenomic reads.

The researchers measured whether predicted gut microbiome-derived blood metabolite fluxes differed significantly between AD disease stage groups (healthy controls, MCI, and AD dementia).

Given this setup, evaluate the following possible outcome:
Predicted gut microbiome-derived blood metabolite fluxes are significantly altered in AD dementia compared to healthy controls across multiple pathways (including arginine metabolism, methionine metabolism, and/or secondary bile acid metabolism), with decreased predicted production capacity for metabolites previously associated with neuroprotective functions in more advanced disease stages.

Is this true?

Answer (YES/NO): NO